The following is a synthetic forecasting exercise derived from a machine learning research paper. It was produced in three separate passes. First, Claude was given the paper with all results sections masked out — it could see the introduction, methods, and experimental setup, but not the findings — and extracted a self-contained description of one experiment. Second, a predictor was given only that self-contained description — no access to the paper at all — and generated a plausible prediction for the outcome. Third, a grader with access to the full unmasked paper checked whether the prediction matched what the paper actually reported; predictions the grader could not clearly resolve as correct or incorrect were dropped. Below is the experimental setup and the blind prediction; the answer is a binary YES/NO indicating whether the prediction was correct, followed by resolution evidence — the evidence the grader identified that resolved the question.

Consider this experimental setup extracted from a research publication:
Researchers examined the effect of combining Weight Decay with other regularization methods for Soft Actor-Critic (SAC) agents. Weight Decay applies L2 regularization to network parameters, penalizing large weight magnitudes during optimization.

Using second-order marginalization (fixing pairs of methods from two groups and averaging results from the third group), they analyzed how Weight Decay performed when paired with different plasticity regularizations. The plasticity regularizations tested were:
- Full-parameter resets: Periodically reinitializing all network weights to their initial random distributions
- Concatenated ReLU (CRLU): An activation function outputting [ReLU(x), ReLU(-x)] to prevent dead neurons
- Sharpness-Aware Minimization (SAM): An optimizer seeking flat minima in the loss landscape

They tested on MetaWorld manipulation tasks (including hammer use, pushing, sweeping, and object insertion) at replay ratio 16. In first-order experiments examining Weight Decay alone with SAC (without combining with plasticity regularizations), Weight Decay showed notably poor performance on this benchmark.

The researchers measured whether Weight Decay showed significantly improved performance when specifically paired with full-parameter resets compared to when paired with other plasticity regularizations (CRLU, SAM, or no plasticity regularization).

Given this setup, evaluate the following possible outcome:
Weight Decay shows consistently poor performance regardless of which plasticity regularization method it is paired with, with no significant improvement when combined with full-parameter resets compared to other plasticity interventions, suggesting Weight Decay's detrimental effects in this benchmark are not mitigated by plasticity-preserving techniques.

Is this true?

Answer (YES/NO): NO